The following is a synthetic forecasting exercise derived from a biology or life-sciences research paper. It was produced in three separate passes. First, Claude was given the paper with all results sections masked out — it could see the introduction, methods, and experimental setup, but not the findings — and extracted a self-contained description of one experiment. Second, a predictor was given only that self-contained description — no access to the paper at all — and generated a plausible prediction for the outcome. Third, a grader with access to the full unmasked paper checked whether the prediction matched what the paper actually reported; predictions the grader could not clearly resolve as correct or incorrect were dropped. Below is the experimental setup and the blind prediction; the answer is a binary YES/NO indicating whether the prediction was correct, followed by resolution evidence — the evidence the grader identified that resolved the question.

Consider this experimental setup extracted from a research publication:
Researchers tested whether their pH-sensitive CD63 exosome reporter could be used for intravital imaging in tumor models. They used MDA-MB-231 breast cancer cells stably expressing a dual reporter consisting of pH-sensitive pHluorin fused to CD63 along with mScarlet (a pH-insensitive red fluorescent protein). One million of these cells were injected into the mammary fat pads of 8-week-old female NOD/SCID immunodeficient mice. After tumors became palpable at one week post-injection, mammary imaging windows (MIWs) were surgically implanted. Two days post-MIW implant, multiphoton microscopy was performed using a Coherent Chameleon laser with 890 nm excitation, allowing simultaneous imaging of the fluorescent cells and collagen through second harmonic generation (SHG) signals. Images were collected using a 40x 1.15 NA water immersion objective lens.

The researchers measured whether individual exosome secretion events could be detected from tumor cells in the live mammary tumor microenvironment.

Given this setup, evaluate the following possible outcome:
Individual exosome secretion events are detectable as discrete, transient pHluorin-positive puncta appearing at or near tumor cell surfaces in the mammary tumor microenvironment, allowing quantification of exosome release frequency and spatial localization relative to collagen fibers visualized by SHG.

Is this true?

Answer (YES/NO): NO